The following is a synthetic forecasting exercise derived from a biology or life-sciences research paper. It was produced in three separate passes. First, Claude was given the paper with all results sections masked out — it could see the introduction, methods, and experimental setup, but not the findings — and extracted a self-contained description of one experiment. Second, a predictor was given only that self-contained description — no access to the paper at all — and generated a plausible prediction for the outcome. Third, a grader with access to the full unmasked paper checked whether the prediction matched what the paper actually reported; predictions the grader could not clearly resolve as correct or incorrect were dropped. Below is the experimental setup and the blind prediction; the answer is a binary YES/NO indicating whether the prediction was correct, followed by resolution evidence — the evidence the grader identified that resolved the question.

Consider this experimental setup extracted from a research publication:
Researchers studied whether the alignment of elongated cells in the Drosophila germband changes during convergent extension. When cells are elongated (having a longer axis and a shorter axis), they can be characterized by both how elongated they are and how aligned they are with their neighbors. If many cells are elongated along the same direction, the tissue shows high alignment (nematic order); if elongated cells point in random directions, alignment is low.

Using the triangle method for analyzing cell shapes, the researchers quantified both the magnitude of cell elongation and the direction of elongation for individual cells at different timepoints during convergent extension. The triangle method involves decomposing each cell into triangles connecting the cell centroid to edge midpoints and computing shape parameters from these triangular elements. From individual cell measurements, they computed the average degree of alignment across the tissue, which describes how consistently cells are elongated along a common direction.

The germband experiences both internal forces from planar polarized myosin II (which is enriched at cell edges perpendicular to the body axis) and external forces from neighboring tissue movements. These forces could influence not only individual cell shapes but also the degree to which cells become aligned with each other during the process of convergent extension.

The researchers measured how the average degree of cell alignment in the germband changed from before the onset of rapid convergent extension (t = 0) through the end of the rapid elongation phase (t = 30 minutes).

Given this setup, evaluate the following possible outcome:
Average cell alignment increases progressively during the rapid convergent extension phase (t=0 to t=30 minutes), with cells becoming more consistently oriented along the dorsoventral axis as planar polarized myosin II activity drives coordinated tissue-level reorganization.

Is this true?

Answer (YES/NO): NO